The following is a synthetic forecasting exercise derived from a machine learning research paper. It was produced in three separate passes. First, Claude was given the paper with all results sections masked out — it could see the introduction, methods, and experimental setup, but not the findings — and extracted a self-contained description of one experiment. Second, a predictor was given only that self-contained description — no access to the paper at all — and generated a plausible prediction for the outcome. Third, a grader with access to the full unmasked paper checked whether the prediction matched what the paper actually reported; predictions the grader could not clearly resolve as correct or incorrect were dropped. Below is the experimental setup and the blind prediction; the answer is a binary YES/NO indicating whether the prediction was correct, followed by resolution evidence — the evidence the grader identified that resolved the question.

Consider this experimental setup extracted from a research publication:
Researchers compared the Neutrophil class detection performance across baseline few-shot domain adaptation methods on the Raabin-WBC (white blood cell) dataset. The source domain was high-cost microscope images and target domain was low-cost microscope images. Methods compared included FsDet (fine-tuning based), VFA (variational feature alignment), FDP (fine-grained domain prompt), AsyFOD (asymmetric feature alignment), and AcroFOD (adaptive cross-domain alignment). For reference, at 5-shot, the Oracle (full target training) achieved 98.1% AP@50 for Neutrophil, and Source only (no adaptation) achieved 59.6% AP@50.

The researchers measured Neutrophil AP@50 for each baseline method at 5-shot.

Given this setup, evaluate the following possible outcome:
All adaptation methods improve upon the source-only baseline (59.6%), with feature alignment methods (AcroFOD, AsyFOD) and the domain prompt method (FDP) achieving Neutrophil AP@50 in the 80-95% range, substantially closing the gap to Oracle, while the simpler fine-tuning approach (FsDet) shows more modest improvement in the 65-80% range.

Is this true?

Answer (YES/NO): NO